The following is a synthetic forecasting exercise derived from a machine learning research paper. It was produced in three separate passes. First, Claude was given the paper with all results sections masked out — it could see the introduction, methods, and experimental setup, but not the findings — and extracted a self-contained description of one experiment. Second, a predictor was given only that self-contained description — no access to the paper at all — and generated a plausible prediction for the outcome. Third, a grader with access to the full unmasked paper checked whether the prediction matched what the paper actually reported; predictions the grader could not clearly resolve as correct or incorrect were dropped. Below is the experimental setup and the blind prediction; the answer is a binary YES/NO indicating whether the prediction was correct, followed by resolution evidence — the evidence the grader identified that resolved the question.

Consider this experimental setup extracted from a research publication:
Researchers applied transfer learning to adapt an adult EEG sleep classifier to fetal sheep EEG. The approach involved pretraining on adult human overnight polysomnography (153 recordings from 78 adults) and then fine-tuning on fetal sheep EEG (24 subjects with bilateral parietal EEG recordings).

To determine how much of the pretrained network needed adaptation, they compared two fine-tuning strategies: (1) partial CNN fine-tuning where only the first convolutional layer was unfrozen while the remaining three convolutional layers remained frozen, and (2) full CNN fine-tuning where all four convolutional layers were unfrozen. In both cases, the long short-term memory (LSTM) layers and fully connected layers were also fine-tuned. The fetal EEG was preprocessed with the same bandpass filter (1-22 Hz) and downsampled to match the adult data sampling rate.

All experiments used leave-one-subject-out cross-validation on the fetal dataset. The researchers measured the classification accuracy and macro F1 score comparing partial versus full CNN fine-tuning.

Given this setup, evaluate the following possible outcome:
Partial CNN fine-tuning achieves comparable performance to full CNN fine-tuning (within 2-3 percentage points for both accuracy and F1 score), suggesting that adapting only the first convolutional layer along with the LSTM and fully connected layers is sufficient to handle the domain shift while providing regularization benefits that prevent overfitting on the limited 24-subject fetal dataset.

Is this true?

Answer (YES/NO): NO